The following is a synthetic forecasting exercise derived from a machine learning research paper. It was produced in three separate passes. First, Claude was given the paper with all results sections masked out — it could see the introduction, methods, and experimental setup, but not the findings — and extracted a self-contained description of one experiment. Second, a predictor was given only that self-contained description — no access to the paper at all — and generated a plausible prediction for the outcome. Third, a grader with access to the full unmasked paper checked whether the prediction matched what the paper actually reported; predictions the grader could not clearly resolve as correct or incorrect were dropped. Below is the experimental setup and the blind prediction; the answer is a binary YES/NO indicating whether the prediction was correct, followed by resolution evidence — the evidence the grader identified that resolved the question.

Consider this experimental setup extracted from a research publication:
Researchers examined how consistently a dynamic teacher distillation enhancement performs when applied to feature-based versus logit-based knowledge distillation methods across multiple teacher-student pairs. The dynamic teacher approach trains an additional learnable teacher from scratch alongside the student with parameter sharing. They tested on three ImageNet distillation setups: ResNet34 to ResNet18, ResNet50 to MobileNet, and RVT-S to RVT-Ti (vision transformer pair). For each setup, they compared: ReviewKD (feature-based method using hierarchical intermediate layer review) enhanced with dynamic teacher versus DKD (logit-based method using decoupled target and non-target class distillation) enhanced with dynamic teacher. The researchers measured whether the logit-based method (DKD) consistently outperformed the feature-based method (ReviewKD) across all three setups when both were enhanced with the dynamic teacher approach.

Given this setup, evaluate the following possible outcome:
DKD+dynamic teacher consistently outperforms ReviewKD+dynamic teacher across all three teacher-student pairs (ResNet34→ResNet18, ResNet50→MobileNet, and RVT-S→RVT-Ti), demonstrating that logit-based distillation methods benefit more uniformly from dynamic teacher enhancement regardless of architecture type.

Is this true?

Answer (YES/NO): YES